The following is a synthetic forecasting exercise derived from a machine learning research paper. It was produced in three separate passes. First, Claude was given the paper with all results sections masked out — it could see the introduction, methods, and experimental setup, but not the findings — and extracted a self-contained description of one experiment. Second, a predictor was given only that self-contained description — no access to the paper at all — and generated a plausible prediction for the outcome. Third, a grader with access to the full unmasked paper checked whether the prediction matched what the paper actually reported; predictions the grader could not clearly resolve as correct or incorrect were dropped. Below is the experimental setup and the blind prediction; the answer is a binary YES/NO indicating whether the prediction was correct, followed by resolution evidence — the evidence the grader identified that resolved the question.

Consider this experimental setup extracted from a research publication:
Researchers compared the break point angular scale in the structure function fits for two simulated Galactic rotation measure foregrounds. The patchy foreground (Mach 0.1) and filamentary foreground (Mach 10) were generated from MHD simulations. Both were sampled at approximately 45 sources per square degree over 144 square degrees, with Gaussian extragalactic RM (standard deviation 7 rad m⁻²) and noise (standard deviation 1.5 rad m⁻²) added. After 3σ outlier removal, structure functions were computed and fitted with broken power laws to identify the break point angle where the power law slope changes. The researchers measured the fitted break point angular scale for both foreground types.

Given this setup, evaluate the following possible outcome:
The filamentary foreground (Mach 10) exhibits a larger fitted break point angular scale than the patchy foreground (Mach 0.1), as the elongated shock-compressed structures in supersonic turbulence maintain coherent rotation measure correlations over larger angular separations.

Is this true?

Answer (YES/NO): YES